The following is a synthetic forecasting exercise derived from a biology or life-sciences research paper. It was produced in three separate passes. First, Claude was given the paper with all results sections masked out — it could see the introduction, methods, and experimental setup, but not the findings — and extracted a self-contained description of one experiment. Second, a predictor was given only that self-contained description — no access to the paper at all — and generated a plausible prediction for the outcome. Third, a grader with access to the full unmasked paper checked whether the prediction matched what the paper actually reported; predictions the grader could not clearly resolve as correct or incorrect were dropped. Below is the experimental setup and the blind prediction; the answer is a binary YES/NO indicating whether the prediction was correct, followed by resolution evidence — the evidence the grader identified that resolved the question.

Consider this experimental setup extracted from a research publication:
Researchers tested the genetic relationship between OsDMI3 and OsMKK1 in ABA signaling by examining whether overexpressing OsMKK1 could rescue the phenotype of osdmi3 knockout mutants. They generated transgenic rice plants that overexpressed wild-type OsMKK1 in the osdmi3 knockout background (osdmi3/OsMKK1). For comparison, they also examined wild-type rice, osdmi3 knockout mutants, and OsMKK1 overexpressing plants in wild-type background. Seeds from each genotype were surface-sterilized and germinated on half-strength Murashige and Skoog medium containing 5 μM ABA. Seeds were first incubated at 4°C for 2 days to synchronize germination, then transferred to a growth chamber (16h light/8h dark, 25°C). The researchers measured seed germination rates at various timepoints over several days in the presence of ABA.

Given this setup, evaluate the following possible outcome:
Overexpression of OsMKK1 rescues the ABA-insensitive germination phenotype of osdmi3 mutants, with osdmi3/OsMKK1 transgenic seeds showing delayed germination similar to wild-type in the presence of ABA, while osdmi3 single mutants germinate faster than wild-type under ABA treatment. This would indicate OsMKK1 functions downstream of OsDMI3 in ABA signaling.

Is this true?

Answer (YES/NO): NO